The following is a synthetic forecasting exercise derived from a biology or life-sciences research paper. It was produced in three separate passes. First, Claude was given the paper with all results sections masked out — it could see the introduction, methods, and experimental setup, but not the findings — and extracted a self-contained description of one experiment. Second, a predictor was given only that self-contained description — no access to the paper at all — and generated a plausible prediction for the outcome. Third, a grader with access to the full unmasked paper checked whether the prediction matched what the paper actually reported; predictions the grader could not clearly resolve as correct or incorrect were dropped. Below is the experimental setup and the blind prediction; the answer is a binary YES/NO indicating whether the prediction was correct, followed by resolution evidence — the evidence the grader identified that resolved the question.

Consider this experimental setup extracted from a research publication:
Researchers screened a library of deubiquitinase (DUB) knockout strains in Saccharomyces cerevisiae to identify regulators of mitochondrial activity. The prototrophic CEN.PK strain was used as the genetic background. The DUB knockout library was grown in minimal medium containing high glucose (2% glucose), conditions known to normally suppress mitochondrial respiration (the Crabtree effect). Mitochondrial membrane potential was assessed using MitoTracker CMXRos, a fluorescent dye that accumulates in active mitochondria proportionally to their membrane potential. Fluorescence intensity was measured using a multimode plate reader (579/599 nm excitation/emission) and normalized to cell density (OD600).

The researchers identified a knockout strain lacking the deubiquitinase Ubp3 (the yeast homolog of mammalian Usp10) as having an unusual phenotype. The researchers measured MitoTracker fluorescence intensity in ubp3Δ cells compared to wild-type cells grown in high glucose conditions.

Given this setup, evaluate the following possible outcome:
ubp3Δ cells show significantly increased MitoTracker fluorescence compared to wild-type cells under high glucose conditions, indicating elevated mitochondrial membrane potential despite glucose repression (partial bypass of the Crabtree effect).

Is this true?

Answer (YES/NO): YES